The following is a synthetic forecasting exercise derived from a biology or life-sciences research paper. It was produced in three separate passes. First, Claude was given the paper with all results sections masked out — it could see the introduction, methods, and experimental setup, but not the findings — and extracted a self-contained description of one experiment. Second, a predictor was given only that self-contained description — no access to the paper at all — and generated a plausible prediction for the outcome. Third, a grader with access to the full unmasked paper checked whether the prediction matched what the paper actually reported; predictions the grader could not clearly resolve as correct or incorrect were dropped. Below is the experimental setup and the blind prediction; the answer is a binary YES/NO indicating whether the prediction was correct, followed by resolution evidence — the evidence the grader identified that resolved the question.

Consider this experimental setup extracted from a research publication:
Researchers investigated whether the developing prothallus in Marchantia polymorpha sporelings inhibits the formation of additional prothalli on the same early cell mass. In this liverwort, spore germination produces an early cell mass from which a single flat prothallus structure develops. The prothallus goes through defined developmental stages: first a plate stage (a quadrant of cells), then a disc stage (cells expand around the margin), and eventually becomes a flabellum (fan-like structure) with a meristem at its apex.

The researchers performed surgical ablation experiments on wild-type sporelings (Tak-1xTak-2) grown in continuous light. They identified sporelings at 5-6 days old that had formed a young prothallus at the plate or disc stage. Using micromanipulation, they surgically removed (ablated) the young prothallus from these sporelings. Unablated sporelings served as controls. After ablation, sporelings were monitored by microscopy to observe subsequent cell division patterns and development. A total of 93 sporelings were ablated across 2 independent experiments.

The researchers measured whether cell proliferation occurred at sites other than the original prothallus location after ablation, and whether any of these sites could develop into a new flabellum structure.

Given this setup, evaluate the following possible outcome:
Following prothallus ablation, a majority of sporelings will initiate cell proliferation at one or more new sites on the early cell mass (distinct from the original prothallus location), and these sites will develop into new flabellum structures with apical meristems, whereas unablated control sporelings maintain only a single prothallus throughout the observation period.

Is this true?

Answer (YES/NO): NO